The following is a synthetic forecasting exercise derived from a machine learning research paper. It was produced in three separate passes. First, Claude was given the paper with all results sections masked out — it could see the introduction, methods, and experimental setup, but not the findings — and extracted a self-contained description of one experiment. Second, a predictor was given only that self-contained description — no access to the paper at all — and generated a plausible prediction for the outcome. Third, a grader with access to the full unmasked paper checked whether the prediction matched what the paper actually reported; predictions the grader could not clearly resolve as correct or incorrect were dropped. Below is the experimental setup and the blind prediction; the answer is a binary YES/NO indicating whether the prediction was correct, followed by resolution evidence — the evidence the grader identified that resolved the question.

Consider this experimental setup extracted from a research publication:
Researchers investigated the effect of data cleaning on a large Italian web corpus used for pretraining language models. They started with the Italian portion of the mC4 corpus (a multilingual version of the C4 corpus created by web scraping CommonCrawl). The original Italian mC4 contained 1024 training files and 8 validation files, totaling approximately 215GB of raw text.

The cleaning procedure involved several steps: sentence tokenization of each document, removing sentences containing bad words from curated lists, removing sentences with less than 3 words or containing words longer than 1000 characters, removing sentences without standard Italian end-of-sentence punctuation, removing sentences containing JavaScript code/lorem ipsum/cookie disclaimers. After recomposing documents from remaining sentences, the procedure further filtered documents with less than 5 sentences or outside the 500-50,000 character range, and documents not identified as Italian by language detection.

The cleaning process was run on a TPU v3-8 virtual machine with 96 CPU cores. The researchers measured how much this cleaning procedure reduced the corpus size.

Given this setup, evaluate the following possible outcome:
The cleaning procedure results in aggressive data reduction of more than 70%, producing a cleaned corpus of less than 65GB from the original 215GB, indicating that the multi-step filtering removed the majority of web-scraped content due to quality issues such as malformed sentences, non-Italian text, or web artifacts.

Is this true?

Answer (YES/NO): NO